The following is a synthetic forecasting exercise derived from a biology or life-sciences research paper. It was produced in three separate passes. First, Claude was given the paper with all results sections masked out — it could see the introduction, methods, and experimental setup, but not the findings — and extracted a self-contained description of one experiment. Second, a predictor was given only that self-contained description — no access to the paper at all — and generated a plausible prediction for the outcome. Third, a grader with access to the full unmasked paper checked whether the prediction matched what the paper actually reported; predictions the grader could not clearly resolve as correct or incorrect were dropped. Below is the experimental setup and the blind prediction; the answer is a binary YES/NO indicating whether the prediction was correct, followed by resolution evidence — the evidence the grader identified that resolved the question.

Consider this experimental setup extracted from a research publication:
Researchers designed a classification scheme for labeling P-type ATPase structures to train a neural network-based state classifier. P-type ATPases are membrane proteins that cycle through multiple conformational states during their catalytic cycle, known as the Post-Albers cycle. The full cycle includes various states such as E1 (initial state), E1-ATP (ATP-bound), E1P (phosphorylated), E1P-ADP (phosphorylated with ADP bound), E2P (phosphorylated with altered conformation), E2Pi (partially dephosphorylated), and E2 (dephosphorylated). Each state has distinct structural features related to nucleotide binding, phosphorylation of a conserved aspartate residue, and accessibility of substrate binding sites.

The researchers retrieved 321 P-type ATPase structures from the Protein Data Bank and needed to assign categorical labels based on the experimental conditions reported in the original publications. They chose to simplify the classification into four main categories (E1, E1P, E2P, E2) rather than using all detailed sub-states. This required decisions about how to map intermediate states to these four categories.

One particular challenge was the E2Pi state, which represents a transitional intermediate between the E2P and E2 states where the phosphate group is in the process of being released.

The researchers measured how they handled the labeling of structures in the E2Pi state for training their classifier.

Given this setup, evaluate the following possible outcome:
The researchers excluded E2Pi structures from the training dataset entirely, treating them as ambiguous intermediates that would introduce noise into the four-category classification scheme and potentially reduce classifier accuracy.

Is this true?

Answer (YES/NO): NO